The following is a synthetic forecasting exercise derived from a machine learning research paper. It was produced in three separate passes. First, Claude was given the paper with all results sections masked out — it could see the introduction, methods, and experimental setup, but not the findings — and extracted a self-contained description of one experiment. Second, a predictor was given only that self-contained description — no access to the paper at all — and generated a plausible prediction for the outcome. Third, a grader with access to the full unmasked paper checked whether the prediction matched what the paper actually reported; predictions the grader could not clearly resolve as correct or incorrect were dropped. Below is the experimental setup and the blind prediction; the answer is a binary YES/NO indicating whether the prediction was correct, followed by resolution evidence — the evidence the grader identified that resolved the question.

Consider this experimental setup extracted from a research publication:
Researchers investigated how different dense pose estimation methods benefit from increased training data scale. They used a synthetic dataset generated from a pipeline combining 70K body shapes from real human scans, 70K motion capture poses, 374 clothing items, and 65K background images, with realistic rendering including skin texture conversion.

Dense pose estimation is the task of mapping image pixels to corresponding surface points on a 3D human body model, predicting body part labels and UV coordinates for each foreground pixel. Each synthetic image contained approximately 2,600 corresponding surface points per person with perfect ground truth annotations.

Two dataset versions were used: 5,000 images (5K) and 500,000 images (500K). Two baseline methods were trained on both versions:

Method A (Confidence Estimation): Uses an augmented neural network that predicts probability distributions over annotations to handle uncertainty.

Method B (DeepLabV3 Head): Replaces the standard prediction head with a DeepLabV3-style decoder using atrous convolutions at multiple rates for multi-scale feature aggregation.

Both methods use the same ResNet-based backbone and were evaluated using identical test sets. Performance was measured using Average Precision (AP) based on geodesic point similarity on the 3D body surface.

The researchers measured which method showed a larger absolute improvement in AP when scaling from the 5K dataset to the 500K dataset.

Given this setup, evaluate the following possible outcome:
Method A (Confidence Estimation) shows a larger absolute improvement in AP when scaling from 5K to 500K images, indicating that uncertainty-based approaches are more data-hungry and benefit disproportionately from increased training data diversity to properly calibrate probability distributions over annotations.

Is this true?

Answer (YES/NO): NO